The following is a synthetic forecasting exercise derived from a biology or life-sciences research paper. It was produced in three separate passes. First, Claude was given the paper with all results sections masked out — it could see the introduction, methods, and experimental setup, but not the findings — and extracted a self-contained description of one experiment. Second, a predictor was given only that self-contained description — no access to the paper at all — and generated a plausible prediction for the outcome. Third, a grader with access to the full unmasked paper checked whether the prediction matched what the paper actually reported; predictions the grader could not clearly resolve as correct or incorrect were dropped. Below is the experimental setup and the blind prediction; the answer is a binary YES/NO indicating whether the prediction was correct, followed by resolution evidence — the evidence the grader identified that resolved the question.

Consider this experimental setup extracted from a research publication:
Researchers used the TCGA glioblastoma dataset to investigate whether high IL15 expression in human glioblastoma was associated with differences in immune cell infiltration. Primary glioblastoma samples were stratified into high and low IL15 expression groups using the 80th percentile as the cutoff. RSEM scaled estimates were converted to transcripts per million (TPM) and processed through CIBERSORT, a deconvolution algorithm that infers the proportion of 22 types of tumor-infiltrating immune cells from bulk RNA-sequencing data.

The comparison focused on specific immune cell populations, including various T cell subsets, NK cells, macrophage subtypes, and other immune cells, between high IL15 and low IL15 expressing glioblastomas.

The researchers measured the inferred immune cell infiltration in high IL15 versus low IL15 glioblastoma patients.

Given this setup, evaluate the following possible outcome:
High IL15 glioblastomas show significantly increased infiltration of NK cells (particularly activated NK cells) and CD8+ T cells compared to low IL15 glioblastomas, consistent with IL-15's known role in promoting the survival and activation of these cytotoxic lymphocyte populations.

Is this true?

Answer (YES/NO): NO